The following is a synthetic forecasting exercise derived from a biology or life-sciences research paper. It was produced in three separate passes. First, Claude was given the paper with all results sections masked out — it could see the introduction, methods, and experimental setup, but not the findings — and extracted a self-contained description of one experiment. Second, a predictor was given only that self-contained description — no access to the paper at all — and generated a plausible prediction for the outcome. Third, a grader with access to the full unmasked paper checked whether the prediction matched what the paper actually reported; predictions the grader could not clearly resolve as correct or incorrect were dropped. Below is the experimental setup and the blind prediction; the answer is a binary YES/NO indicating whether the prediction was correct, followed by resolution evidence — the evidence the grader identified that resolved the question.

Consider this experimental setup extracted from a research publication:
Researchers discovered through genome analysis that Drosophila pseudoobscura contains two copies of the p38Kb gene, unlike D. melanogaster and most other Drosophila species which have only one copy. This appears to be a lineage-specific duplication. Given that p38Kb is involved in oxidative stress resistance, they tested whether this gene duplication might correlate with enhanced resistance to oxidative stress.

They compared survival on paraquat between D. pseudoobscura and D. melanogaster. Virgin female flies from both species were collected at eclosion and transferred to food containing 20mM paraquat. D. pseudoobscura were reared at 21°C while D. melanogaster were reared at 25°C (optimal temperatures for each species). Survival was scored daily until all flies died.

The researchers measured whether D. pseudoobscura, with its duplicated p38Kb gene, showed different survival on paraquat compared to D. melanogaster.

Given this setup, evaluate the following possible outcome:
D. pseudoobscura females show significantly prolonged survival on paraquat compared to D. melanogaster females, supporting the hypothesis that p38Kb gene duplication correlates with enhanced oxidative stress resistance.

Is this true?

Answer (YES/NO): YES